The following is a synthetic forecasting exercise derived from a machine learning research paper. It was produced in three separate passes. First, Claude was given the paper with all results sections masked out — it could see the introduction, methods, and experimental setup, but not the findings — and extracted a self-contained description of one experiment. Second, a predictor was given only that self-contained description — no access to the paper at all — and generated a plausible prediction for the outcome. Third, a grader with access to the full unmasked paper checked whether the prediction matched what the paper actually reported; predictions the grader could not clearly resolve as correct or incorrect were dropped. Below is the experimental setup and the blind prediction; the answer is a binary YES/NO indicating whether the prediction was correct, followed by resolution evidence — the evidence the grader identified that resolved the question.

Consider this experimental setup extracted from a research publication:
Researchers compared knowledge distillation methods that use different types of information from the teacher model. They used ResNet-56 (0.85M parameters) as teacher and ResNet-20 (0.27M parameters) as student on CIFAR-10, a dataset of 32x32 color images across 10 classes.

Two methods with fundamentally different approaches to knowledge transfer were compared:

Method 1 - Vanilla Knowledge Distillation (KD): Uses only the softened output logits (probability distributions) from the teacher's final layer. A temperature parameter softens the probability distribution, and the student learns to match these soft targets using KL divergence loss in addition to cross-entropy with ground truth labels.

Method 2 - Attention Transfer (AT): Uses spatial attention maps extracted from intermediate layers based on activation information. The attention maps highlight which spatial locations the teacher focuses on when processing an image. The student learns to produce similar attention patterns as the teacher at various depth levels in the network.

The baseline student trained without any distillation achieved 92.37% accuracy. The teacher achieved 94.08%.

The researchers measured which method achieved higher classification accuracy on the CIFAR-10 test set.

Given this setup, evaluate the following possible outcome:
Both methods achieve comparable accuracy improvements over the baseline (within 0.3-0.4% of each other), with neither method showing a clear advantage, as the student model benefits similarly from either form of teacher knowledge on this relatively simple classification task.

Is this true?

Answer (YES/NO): NO